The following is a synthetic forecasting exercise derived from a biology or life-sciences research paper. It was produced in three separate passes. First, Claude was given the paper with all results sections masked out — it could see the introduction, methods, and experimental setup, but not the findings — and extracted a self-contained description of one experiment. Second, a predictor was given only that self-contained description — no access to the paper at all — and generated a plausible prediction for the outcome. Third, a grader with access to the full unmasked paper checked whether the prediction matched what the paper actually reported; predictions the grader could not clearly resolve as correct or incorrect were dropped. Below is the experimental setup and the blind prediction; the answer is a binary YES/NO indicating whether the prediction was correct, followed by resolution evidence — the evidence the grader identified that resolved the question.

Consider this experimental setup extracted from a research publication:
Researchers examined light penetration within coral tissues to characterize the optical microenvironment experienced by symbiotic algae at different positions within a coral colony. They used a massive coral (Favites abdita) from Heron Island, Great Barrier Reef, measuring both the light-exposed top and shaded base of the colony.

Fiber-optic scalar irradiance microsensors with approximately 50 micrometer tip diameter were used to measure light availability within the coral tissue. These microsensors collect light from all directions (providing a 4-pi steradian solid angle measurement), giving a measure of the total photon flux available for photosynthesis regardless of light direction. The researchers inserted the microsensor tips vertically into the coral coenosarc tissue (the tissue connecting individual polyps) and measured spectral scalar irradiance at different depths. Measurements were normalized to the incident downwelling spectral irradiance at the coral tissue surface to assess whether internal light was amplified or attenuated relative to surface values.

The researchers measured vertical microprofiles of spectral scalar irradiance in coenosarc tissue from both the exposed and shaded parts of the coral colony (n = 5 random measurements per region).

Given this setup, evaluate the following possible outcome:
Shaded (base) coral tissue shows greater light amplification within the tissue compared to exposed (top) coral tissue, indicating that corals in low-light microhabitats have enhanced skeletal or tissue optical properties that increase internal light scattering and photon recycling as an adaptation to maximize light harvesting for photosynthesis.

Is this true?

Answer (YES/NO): NO